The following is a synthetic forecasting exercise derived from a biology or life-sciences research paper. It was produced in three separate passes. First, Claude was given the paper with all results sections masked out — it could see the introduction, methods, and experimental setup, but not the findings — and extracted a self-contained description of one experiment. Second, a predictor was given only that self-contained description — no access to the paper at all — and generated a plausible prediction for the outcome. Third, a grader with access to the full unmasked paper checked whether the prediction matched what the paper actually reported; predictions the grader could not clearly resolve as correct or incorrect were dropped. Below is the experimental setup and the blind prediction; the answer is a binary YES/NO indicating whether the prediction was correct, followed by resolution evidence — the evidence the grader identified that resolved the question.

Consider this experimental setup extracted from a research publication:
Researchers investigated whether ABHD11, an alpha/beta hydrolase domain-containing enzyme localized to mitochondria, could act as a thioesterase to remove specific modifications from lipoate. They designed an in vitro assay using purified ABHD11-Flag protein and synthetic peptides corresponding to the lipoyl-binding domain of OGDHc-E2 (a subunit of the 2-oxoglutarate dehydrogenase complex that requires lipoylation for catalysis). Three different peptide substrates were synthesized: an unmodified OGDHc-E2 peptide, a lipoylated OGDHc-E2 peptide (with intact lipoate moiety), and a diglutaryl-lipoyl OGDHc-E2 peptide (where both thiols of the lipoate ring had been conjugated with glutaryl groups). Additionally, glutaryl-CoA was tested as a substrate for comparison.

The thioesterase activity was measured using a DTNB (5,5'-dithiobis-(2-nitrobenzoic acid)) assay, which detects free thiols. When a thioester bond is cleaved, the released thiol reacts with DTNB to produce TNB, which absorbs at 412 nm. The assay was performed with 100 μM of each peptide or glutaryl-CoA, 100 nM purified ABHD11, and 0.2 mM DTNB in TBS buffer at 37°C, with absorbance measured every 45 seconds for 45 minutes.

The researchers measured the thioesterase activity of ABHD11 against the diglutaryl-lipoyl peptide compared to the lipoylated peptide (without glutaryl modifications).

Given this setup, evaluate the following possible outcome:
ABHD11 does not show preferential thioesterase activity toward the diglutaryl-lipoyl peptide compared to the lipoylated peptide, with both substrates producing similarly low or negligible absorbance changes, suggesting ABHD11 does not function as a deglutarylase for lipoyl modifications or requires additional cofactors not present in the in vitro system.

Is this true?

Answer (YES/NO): NO